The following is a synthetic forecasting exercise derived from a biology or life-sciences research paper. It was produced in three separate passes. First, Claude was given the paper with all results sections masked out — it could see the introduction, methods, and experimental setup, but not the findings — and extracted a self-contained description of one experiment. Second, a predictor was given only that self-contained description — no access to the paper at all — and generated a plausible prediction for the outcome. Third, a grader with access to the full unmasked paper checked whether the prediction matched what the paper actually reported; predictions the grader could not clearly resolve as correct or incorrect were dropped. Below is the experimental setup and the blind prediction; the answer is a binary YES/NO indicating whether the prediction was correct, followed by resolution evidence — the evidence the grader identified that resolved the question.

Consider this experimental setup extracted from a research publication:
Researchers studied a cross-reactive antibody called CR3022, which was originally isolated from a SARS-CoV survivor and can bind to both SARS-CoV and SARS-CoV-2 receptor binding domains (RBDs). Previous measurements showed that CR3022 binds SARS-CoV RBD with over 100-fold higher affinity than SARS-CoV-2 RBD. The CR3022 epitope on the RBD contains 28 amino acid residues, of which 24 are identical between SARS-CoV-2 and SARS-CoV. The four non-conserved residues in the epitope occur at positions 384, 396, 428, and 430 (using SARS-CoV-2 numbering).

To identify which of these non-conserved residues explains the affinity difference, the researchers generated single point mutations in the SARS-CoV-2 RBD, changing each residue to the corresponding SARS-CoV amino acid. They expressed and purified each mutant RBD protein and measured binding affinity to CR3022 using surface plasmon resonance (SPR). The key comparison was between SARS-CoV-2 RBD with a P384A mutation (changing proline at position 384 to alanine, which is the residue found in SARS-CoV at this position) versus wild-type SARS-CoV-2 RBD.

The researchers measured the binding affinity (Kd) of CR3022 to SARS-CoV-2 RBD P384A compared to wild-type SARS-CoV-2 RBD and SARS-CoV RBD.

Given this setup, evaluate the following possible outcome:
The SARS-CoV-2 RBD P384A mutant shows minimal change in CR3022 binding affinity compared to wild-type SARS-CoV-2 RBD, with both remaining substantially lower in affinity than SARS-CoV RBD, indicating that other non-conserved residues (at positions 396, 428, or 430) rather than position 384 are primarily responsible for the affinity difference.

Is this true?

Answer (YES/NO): NO